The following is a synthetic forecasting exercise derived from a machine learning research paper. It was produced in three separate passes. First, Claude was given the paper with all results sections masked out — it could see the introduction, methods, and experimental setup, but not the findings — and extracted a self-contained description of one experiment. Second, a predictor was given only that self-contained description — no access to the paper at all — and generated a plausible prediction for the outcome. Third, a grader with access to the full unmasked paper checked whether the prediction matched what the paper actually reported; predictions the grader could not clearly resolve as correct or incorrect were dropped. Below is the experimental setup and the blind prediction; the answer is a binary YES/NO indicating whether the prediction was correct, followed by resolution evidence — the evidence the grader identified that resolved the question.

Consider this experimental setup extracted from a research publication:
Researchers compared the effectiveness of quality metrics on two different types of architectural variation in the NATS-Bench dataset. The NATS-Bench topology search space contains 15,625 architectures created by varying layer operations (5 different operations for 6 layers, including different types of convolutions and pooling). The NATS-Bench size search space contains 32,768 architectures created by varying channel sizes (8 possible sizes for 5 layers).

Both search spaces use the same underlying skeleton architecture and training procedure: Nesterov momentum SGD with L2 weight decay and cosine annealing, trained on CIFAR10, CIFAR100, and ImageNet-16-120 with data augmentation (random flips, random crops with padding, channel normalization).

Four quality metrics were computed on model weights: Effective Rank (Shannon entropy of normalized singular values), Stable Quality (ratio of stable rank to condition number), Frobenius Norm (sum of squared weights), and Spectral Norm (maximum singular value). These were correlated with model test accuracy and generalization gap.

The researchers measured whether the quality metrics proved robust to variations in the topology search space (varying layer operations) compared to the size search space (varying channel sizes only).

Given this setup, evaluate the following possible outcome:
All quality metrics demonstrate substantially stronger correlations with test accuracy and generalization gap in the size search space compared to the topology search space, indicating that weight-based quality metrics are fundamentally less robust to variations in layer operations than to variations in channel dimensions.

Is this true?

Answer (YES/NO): YES